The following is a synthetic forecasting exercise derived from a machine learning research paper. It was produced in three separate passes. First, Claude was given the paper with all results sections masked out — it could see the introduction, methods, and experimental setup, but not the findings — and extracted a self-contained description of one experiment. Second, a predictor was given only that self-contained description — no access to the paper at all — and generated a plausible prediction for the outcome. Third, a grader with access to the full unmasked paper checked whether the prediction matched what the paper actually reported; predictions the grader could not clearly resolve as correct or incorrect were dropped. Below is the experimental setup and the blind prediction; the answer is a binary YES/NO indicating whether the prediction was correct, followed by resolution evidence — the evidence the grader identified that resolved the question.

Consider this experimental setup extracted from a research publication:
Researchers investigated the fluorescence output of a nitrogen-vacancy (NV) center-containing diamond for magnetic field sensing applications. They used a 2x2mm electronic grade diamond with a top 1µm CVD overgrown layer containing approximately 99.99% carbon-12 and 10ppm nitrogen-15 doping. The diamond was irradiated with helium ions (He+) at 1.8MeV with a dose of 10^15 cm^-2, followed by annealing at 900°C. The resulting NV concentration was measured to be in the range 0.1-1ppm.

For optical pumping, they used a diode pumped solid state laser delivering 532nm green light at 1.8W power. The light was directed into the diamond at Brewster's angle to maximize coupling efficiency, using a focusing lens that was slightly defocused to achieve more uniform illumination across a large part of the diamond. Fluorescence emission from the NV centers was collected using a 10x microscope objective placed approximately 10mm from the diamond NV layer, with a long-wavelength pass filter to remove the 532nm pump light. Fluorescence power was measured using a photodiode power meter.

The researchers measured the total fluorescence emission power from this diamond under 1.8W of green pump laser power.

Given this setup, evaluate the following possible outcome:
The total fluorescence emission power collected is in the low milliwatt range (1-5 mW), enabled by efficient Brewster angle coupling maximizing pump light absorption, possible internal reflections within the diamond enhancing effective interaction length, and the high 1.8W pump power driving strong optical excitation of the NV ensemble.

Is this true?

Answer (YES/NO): NO